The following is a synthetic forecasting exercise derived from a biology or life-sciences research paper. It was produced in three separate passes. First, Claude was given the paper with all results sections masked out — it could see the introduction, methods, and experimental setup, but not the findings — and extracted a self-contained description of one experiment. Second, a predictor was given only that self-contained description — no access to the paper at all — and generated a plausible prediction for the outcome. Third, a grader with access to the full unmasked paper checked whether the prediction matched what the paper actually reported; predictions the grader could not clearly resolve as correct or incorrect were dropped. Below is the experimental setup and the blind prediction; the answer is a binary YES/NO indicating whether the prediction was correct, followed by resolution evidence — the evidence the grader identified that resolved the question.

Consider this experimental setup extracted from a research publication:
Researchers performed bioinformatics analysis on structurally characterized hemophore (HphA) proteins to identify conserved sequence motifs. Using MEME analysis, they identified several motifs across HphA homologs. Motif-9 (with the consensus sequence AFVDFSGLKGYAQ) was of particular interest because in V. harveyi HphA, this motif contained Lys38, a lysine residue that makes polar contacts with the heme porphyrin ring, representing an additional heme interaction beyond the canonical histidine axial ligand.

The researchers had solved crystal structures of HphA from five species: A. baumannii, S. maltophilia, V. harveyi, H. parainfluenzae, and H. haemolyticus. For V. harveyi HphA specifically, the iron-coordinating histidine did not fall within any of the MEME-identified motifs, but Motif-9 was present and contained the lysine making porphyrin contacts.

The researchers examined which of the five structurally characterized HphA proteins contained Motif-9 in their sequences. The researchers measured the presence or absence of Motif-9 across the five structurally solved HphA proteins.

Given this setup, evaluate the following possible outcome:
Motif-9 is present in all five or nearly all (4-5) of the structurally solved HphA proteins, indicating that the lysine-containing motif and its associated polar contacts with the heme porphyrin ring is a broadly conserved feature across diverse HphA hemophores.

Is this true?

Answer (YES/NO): YES